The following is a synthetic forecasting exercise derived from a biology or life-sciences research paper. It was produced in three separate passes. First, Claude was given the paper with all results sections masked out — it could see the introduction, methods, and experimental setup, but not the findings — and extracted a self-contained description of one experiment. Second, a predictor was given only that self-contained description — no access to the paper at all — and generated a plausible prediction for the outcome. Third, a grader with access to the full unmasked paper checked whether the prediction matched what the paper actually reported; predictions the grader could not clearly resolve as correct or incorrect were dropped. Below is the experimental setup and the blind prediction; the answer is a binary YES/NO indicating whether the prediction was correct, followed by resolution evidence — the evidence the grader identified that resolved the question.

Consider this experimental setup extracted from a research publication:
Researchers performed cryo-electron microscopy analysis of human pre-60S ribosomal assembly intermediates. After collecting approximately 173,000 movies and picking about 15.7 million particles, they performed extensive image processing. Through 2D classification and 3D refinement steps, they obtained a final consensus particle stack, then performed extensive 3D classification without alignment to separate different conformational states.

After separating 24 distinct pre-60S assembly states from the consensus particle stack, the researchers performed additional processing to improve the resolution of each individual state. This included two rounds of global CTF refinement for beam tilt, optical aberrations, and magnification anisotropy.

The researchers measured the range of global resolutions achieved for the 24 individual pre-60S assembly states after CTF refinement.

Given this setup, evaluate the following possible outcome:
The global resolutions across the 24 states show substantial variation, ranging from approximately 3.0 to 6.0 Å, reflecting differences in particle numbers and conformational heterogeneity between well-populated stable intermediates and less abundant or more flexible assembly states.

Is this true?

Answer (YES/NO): NO